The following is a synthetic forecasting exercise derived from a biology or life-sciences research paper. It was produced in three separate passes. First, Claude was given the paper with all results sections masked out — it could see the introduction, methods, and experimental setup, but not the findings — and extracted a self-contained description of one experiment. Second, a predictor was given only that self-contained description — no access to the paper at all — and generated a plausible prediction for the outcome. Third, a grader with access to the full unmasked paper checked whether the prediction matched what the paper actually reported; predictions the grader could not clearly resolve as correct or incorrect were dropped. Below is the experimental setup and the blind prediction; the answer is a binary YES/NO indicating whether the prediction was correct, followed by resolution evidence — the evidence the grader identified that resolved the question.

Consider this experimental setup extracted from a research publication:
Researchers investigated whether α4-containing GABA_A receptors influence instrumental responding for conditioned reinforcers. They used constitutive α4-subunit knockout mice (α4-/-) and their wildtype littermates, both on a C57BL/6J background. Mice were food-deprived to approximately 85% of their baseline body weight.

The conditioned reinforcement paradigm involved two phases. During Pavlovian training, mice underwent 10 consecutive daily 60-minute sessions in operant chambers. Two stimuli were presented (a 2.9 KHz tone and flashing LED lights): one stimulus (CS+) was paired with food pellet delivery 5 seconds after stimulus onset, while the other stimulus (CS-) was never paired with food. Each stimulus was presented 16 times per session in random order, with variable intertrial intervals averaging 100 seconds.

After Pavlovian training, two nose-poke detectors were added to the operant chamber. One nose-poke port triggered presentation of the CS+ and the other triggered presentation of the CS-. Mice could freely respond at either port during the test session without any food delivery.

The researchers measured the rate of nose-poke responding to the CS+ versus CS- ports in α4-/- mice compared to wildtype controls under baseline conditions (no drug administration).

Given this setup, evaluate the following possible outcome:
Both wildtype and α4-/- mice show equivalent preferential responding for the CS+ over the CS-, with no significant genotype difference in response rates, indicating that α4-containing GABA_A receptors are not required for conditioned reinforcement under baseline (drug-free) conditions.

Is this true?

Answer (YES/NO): NO